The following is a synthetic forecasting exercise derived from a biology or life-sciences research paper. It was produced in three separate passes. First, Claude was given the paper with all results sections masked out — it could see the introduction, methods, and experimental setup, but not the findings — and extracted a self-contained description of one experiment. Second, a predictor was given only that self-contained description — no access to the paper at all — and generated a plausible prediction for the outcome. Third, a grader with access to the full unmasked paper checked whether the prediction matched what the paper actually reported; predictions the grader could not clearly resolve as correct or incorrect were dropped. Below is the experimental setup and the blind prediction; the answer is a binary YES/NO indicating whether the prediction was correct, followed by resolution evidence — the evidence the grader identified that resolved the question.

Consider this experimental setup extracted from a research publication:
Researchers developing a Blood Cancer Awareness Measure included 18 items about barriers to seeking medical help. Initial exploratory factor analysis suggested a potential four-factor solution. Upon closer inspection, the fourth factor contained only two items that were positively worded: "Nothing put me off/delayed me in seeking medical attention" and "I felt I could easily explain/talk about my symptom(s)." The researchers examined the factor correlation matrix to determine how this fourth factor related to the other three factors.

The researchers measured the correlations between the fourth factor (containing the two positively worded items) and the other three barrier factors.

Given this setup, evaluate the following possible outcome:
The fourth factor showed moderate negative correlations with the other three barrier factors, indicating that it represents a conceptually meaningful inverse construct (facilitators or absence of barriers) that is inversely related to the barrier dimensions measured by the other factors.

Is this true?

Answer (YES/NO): NO